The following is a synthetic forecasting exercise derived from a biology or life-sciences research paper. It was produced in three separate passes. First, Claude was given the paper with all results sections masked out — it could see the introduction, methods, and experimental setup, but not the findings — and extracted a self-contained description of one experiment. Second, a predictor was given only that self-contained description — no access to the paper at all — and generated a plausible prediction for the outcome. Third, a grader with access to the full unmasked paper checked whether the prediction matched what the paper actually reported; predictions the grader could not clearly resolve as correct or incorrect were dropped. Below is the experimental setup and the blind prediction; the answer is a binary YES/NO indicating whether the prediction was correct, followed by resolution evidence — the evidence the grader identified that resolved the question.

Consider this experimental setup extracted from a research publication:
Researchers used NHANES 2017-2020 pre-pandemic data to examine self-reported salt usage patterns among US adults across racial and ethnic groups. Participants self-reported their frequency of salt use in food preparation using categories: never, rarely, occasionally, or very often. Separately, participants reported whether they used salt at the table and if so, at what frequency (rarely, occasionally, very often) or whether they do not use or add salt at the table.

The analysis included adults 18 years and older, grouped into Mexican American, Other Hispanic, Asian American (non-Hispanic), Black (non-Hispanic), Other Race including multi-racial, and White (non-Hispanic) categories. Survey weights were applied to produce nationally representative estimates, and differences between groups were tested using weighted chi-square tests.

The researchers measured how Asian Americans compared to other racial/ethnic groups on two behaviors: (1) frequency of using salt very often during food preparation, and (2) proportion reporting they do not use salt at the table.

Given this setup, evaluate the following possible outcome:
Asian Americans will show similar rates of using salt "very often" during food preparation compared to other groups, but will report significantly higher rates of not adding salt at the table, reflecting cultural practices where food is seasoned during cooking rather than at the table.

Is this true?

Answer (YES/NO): NO